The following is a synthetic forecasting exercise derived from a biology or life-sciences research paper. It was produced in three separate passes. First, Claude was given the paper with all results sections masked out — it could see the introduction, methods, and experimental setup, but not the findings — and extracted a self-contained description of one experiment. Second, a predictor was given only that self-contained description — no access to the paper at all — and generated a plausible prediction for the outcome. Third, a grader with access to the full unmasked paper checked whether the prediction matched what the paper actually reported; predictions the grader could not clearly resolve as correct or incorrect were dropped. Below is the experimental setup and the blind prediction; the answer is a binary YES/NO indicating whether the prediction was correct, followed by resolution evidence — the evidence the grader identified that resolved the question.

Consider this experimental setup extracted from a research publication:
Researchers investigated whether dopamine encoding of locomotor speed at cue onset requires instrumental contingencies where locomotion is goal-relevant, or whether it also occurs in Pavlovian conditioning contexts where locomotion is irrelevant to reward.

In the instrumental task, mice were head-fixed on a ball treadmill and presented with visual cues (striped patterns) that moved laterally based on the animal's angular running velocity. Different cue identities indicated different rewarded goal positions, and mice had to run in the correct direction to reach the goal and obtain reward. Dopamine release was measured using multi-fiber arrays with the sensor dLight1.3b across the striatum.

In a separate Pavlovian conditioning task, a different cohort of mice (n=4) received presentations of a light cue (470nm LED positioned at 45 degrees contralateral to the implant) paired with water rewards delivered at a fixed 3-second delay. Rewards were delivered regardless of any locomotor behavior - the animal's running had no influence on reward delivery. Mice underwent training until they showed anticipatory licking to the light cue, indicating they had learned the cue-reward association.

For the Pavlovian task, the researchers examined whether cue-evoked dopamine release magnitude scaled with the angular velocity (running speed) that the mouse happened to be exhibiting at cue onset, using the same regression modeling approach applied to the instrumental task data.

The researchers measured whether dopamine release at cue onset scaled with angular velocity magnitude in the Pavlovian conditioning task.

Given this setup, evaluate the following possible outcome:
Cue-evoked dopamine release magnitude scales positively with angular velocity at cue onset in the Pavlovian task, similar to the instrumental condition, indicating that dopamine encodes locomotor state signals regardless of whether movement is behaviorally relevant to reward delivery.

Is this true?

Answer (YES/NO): NO